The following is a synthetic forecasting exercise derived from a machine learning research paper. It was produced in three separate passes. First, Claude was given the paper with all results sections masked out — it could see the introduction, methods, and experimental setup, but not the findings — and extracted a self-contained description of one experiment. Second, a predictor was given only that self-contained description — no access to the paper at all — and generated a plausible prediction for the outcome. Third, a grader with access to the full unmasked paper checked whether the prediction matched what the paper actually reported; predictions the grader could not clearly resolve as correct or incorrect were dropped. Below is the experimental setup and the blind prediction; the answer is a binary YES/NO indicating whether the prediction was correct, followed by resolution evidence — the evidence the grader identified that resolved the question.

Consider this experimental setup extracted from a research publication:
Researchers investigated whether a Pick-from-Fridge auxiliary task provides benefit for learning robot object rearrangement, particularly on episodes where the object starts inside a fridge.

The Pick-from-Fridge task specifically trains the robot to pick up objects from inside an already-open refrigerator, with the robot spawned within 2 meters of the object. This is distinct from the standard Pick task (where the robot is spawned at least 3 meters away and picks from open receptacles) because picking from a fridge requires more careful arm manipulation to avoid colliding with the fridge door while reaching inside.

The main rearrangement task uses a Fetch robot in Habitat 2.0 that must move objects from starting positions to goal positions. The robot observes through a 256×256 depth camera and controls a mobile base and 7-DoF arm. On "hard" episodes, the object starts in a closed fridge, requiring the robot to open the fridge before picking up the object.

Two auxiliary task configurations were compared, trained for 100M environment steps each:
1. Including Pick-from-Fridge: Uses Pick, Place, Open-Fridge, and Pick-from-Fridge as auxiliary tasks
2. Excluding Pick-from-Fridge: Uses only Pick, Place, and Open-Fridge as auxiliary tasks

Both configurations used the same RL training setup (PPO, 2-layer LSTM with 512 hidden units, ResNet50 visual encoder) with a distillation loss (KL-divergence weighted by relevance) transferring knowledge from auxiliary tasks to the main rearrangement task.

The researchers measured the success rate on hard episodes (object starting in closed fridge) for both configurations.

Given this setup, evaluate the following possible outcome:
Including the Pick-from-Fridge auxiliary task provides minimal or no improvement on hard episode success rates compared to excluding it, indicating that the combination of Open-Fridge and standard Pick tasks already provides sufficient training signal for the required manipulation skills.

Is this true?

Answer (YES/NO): NO